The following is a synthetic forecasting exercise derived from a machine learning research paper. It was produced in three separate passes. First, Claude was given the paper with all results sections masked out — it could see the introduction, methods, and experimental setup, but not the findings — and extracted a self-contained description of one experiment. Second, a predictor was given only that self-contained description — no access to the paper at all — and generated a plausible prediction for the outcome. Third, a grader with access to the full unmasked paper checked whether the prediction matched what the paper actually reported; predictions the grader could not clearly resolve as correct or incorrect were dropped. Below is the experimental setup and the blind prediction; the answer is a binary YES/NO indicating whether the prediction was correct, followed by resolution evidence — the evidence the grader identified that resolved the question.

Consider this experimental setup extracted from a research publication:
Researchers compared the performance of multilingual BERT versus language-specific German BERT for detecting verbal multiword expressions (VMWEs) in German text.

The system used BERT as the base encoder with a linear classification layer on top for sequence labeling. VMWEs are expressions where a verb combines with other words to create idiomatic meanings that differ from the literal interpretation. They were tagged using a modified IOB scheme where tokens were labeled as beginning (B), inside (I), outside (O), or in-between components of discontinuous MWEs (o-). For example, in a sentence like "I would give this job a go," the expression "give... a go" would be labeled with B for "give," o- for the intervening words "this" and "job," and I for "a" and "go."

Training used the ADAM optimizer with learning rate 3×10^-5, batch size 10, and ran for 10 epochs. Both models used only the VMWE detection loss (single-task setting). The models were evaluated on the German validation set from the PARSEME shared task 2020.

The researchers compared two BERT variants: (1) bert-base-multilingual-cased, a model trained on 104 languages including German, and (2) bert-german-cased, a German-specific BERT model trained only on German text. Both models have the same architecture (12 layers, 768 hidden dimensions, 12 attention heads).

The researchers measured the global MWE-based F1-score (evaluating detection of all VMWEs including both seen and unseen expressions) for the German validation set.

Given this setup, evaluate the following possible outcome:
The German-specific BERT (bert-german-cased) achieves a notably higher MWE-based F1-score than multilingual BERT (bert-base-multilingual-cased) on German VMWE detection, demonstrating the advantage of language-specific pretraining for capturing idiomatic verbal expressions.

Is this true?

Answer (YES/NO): YES